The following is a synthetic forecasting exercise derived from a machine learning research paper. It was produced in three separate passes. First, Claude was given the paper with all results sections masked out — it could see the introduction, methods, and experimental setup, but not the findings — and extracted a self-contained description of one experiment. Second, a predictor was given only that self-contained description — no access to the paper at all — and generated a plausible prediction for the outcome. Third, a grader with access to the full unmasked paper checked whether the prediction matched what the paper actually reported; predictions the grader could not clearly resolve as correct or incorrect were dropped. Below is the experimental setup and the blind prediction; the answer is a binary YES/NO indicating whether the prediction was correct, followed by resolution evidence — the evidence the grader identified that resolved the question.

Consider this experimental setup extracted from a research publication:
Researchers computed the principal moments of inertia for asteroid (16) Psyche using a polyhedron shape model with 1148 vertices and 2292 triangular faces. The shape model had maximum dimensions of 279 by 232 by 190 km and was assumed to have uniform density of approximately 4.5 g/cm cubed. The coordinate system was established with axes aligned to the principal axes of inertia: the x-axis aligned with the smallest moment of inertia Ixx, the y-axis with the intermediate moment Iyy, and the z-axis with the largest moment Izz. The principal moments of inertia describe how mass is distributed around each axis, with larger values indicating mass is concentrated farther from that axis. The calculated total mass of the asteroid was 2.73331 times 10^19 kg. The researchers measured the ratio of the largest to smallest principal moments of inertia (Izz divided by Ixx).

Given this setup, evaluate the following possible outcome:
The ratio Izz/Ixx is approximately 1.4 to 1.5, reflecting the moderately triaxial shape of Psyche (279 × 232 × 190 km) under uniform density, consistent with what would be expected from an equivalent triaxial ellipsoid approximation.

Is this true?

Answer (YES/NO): YES